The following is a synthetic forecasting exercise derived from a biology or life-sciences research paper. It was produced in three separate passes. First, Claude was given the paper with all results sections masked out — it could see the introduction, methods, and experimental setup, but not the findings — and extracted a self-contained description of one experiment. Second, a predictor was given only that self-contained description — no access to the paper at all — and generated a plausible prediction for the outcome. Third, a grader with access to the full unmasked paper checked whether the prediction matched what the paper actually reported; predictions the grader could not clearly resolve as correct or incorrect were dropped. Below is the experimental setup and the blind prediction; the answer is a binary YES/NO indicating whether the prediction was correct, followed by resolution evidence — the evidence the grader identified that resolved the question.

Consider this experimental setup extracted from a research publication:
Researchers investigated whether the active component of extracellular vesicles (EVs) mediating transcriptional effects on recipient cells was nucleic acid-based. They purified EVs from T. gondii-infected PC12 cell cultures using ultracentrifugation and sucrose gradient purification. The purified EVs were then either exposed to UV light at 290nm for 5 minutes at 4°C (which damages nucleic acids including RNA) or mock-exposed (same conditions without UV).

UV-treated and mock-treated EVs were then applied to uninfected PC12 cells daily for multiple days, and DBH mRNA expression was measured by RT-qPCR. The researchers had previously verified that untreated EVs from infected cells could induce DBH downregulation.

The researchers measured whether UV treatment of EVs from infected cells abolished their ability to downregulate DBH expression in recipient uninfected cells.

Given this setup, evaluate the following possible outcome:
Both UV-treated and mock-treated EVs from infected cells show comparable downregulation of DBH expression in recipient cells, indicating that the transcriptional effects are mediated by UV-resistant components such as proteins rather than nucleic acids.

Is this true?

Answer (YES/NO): NO